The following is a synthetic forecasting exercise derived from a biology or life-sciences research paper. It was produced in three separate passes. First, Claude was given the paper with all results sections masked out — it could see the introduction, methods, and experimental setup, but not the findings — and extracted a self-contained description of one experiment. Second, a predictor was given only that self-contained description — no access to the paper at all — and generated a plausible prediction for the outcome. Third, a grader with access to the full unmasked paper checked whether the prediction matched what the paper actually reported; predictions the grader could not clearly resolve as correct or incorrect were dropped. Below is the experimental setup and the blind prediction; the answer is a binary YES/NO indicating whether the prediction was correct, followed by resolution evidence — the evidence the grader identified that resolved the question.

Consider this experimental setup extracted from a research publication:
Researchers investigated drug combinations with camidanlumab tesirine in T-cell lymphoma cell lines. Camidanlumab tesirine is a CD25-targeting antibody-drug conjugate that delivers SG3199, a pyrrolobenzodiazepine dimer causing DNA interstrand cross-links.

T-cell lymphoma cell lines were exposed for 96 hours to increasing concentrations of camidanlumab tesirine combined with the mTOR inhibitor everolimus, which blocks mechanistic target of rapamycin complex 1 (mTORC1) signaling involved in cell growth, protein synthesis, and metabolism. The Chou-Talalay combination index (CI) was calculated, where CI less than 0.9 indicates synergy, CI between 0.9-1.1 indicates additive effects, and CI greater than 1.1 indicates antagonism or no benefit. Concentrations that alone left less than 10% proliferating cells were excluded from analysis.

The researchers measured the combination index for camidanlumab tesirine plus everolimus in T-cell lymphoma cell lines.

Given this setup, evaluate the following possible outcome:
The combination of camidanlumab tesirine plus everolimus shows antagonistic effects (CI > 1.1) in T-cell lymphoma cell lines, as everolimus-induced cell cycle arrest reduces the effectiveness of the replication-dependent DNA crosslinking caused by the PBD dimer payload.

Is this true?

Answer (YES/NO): NO